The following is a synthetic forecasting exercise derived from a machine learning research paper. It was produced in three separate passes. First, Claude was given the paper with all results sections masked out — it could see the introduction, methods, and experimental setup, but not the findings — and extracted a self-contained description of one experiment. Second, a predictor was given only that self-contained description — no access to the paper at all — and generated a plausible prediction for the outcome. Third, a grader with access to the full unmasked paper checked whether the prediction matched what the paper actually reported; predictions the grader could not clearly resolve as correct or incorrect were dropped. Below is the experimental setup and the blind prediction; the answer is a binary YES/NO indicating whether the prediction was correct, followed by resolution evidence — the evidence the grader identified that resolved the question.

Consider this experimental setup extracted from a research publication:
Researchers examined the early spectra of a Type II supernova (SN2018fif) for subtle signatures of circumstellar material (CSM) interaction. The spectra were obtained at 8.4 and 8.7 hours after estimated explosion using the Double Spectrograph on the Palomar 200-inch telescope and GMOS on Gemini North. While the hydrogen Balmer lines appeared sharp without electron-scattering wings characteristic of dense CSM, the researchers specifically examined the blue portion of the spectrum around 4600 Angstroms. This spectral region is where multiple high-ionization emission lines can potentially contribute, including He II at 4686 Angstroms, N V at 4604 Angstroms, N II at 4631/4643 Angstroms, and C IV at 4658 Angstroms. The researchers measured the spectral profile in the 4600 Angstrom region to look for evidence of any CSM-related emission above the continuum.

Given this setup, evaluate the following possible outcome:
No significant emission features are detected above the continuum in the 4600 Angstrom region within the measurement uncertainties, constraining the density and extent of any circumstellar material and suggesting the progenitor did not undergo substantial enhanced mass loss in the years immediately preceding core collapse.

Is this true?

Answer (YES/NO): NO